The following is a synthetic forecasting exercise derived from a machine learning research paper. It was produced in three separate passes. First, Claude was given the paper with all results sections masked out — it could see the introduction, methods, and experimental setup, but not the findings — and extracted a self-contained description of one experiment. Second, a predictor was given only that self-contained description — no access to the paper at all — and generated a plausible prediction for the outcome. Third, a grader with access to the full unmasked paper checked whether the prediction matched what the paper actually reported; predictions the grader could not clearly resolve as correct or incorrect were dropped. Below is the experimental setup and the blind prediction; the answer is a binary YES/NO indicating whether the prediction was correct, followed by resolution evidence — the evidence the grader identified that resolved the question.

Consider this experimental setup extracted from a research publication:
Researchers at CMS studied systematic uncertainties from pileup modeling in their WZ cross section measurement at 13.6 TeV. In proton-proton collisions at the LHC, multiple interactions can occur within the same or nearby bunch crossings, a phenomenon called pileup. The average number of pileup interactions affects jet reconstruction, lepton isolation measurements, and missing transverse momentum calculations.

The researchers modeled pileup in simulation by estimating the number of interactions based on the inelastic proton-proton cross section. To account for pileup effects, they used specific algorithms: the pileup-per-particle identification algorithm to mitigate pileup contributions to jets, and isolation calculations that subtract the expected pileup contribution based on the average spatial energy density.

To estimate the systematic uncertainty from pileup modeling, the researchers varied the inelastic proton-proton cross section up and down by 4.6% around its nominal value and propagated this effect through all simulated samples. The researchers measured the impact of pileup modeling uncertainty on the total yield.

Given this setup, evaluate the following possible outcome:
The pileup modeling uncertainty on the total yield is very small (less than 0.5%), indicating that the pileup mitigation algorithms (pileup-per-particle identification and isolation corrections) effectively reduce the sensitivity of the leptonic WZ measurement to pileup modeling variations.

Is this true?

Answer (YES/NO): NO